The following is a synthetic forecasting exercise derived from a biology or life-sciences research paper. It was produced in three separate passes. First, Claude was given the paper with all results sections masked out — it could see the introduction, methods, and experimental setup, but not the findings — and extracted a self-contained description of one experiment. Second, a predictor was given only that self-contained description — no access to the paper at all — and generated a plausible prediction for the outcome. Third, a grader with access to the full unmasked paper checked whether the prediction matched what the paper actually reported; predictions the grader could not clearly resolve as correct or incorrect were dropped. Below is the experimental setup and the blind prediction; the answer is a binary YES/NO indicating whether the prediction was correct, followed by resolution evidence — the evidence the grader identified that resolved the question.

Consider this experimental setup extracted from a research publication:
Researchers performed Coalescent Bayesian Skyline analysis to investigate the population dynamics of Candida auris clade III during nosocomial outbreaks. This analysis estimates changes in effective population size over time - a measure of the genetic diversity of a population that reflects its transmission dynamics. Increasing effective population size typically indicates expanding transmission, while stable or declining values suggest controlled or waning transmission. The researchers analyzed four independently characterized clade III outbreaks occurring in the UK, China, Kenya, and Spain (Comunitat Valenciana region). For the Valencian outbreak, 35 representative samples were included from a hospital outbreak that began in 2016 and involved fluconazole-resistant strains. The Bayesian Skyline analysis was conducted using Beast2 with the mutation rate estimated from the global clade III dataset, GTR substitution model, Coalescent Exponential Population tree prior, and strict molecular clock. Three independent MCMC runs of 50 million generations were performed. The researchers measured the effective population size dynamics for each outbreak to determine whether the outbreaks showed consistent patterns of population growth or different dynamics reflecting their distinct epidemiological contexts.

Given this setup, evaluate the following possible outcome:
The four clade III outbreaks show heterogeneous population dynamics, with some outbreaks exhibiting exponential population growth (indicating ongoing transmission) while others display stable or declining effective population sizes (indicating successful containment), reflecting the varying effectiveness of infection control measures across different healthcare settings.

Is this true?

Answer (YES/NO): YES